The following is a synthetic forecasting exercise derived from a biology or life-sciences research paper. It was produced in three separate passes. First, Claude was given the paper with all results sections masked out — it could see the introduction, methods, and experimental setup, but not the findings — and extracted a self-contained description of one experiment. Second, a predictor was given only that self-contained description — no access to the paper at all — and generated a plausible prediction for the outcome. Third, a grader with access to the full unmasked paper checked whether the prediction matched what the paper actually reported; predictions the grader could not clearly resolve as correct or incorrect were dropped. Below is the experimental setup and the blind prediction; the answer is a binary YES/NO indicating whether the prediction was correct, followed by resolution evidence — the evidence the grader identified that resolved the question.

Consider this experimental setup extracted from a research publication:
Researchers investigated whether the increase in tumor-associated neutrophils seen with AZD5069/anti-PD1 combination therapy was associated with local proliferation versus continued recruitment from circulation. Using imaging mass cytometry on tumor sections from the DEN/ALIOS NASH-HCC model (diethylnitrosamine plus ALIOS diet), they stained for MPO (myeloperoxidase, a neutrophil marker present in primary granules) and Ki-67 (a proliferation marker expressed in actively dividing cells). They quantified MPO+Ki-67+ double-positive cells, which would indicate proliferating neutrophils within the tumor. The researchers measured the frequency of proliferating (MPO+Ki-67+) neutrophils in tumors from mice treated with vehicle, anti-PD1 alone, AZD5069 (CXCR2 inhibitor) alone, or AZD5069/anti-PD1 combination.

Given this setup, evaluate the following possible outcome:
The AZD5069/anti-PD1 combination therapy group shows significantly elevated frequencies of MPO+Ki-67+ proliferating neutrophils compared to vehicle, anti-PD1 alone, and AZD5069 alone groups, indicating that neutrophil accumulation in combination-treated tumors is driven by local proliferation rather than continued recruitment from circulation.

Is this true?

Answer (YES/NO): YES